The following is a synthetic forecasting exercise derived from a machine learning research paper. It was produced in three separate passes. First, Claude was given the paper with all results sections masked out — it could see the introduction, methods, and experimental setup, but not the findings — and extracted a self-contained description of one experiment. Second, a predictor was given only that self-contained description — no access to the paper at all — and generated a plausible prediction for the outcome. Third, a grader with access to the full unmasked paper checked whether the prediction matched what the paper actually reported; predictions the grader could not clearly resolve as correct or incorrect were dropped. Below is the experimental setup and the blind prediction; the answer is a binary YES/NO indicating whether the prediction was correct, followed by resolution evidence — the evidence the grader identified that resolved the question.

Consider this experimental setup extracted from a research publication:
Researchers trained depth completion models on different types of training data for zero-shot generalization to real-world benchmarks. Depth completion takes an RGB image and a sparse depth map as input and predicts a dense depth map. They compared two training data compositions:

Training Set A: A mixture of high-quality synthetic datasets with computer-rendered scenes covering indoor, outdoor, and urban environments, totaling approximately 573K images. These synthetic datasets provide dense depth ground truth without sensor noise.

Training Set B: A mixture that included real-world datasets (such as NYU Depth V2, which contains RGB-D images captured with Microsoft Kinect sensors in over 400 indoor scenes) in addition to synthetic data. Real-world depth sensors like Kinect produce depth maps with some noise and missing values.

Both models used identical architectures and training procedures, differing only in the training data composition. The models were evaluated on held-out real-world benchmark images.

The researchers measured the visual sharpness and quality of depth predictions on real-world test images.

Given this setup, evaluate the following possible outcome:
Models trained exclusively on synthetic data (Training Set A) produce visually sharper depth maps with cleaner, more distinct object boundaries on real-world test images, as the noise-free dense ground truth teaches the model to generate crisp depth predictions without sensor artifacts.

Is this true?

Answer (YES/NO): YES